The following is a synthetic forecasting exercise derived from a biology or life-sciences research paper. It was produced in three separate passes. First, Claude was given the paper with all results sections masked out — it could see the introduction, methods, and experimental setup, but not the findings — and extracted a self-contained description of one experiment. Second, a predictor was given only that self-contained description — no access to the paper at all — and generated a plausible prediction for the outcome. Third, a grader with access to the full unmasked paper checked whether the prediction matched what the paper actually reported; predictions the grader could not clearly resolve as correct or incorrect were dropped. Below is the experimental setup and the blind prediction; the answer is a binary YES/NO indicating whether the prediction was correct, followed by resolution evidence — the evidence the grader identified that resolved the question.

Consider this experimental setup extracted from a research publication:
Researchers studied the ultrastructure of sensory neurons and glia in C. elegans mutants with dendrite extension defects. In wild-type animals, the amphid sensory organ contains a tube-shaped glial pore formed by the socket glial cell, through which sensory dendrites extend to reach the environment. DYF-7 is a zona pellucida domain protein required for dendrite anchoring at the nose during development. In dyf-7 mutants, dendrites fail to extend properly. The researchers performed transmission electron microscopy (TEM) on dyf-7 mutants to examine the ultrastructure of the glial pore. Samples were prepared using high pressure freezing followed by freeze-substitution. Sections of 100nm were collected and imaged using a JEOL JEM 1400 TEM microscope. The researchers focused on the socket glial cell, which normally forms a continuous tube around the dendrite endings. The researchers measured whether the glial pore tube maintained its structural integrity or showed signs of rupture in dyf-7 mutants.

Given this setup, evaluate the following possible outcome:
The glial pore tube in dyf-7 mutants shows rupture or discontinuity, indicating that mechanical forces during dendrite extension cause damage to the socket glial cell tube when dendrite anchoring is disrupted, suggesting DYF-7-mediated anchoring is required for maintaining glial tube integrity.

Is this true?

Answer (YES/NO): YES